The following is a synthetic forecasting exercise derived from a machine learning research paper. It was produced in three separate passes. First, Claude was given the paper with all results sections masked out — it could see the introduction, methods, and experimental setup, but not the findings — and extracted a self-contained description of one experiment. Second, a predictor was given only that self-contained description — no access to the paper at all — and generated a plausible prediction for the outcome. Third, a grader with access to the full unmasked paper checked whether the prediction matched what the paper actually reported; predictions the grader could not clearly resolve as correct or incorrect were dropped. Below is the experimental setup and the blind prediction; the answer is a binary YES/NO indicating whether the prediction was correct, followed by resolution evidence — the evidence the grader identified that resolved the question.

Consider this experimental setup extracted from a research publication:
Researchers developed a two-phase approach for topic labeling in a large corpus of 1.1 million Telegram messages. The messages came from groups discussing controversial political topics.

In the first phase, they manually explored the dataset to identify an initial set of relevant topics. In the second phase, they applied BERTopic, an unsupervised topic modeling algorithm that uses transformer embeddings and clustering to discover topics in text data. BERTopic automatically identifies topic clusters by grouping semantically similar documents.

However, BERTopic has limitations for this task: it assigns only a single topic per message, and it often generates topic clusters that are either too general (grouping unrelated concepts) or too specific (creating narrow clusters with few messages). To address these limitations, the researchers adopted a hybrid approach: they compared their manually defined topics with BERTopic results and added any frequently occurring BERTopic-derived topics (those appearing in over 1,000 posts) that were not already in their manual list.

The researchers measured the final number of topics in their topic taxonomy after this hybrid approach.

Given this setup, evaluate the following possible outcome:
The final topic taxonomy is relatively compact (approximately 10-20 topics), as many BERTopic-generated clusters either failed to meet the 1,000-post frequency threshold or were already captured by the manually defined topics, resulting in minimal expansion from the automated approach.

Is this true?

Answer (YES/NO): NO